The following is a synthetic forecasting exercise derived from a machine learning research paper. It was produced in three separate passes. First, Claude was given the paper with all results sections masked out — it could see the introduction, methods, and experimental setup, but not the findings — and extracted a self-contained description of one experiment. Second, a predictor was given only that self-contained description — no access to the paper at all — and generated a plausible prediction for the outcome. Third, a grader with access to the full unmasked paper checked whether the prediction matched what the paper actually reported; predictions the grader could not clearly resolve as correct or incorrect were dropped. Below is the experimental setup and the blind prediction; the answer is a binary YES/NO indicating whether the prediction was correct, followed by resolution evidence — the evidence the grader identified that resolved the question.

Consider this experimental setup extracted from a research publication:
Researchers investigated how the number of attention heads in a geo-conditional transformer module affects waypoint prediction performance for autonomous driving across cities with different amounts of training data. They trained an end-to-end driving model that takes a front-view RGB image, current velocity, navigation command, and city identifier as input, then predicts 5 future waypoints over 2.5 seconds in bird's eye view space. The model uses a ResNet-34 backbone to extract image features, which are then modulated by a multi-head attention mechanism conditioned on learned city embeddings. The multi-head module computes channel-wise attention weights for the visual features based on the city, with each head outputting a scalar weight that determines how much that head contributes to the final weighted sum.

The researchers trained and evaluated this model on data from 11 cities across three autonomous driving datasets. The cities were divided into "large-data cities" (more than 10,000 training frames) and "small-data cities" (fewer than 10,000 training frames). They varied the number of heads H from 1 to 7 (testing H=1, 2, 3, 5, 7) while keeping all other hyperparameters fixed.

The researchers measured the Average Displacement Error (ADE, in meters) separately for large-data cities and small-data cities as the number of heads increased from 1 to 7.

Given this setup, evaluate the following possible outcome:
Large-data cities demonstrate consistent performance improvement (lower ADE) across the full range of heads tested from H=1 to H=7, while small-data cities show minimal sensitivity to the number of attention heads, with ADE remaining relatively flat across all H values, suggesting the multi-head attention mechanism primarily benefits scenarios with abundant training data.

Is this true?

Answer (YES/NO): NO